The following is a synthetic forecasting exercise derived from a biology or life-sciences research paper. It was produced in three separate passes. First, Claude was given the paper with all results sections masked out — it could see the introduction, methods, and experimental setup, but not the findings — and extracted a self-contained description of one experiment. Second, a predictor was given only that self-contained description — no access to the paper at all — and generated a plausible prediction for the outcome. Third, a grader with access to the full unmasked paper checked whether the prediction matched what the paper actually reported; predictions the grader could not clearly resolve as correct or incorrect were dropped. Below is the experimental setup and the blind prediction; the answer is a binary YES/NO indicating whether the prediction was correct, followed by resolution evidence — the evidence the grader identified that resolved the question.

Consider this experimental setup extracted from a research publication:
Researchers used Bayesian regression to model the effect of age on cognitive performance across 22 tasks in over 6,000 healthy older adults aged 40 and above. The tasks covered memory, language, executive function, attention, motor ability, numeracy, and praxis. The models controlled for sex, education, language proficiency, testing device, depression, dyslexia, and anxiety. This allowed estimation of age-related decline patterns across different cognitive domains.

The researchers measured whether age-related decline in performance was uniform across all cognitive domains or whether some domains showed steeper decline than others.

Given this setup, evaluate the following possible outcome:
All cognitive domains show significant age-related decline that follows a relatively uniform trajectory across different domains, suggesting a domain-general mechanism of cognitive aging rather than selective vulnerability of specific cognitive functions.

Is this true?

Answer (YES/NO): NO